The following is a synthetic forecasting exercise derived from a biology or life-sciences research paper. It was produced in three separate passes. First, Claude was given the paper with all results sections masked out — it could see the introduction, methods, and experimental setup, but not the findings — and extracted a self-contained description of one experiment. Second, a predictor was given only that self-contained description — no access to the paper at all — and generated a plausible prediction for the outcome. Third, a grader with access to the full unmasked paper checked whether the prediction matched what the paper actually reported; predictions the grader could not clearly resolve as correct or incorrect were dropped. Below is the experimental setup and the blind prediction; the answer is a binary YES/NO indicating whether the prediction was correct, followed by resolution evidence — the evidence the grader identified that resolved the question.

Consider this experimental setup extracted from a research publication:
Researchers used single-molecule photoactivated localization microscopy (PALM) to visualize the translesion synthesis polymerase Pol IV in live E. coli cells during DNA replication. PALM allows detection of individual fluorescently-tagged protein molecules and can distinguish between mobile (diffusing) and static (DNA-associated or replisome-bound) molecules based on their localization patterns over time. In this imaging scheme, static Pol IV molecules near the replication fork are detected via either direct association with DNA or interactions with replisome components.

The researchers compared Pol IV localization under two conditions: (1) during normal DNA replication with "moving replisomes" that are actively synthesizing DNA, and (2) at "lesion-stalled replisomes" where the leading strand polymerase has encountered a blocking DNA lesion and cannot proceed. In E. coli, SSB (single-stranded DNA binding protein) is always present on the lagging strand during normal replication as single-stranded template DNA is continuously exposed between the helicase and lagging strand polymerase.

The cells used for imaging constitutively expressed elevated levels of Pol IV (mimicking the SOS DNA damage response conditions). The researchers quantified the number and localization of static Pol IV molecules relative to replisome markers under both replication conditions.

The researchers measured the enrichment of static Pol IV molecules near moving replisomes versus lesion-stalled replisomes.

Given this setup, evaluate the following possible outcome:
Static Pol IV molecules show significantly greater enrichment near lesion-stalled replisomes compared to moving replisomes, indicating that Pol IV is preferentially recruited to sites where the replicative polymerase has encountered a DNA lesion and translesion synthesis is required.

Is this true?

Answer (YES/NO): YES